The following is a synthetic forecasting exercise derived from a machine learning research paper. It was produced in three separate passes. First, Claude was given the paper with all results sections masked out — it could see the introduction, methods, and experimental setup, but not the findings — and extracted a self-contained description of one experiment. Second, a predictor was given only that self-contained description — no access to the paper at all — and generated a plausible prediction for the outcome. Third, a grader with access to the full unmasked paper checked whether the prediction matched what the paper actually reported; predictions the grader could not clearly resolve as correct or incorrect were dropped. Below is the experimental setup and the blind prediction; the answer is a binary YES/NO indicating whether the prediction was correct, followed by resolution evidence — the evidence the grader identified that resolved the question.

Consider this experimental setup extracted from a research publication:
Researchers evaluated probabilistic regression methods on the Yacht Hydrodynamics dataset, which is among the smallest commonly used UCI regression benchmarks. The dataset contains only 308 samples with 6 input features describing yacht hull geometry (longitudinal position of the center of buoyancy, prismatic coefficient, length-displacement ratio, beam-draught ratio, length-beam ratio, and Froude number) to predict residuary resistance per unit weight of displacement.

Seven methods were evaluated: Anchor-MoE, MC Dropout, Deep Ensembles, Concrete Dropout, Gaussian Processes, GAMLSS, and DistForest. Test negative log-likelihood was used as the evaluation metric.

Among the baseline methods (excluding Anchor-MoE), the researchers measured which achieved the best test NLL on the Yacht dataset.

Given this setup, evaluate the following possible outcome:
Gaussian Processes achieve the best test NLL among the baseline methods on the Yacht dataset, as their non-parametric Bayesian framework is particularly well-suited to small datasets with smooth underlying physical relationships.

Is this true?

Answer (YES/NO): YES